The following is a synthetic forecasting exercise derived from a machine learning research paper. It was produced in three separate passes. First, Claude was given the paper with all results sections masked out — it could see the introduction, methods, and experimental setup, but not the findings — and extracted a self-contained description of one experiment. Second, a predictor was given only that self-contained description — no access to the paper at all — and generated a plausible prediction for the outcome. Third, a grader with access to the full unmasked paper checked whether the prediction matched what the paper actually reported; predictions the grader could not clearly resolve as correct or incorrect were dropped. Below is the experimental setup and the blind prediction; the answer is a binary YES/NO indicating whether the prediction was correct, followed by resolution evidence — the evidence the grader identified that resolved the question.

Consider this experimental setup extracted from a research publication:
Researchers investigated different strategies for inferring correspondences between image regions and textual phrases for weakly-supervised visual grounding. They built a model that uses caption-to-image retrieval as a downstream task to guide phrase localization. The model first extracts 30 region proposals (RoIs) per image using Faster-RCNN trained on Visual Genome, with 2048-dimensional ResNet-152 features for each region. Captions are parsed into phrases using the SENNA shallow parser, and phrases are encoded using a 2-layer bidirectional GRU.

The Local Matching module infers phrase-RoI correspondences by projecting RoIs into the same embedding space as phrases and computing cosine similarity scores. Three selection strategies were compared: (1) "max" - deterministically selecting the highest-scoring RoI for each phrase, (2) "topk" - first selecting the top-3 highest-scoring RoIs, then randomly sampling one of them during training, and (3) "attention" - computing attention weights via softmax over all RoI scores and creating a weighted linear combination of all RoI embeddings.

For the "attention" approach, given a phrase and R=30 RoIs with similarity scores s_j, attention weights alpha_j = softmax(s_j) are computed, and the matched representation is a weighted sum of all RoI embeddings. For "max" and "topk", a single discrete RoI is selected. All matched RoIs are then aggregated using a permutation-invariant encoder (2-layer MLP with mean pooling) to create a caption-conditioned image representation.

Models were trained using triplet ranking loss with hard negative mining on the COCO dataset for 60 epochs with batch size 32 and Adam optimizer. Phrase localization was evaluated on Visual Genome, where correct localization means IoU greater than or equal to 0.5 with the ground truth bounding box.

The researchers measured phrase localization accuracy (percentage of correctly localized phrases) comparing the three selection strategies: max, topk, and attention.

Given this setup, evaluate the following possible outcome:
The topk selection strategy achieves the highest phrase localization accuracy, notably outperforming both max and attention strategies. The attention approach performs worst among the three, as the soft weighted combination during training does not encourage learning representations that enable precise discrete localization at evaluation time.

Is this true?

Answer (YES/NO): NO